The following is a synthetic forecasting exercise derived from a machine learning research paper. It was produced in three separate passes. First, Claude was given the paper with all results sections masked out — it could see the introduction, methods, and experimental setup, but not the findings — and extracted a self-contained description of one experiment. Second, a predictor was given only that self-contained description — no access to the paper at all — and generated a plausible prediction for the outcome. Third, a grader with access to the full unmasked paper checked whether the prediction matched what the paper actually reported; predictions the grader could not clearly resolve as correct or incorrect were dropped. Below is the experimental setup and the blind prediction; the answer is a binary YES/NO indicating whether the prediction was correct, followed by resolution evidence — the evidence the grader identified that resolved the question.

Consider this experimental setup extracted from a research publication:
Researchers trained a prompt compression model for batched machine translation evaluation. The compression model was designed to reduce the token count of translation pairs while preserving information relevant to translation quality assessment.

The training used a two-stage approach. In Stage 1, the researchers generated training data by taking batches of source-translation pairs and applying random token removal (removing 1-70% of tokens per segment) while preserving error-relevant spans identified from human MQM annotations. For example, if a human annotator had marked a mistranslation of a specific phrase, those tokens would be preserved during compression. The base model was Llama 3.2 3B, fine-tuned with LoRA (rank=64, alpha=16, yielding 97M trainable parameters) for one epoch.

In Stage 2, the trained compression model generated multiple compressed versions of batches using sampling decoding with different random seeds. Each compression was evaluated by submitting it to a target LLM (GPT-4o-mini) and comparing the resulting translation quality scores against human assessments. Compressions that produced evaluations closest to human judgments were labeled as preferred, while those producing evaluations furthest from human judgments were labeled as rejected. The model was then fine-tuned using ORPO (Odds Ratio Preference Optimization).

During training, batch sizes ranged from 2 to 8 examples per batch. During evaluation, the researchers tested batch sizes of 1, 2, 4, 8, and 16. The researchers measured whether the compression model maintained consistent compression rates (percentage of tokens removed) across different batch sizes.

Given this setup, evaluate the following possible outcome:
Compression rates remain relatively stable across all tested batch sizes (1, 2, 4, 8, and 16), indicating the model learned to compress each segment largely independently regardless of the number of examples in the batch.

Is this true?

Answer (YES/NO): NO